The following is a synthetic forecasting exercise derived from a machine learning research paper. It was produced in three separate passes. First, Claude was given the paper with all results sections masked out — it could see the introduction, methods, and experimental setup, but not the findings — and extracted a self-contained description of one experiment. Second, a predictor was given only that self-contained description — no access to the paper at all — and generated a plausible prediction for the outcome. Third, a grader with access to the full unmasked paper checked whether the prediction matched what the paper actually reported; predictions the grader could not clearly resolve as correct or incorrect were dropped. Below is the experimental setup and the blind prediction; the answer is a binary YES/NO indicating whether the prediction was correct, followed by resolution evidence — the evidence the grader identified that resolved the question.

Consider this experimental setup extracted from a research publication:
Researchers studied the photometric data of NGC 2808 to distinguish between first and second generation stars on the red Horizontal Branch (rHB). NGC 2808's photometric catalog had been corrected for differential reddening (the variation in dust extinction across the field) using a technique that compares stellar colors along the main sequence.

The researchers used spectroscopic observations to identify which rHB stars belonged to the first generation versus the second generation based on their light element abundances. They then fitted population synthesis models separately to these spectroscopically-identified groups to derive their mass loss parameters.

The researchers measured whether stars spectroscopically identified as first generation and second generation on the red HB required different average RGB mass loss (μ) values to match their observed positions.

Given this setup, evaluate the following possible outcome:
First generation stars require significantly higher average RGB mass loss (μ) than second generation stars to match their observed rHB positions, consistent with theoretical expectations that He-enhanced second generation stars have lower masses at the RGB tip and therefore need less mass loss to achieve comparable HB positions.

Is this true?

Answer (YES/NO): NO